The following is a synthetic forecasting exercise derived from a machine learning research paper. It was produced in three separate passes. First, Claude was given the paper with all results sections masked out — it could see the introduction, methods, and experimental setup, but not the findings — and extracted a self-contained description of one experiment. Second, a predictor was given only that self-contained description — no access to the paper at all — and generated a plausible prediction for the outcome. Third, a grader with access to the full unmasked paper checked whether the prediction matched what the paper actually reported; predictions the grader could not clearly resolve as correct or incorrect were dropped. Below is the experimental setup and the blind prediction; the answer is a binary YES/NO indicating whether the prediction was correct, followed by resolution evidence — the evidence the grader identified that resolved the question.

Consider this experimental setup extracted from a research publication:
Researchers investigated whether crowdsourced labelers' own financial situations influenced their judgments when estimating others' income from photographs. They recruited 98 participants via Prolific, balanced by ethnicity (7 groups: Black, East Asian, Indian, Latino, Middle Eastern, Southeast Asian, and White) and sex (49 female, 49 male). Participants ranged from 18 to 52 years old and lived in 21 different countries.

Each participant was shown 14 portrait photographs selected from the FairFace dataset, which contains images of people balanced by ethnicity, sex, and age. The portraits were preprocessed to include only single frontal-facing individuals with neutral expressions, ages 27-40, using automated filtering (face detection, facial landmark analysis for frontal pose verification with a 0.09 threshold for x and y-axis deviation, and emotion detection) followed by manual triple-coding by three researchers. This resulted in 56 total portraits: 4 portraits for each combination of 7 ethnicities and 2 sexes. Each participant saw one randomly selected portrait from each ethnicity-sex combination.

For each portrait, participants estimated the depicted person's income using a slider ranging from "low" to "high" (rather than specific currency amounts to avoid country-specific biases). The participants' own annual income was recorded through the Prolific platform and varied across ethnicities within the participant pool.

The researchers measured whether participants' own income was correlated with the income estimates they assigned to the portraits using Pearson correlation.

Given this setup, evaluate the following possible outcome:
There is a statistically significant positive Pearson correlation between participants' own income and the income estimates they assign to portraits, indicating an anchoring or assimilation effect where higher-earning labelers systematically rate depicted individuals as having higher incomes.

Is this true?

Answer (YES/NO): NO